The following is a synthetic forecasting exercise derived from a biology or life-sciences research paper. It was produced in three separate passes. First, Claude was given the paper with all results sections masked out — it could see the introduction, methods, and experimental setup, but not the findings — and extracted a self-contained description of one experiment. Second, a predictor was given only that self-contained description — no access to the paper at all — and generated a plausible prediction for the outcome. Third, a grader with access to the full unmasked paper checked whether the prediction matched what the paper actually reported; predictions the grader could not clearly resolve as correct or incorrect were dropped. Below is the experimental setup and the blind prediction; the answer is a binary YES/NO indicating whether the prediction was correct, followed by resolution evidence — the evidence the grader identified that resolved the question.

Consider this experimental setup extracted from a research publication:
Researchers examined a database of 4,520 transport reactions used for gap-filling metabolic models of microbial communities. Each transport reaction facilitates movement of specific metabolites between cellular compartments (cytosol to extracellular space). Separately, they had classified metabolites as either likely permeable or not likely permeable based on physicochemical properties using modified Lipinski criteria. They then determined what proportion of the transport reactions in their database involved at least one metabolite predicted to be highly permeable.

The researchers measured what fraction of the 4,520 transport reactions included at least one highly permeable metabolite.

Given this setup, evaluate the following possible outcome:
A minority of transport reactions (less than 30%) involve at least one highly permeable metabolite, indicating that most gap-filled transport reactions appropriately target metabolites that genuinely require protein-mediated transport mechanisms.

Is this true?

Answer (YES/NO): NO